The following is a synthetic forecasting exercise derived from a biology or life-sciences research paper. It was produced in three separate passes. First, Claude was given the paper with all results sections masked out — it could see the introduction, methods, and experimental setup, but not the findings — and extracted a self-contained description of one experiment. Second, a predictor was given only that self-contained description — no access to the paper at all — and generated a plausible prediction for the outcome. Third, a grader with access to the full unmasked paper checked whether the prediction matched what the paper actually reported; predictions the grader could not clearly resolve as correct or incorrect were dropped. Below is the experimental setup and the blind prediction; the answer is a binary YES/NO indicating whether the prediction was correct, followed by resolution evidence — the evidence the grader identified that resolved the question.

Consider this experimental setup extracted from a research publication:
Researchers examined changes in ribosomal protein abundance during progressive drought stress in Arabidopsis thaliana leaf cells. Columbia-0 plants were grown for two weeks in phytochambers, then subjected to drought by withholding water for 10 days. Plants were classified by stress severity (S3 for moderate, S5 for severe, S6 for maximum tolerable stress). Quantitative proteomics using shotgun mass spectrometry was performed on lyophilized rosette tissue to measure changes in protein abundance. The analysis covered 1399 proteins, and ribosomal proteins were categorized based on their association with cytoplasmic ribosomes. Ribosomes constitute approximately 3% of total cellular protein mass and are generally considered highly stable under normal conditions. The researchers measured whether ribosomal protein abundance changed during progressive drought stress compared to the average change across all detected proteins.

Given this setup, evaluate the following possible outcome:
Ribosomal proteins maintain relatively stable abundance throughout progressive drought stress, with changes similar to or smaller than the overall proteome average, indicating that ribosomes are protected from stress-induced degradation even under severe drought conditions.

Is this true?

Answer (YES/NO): NO